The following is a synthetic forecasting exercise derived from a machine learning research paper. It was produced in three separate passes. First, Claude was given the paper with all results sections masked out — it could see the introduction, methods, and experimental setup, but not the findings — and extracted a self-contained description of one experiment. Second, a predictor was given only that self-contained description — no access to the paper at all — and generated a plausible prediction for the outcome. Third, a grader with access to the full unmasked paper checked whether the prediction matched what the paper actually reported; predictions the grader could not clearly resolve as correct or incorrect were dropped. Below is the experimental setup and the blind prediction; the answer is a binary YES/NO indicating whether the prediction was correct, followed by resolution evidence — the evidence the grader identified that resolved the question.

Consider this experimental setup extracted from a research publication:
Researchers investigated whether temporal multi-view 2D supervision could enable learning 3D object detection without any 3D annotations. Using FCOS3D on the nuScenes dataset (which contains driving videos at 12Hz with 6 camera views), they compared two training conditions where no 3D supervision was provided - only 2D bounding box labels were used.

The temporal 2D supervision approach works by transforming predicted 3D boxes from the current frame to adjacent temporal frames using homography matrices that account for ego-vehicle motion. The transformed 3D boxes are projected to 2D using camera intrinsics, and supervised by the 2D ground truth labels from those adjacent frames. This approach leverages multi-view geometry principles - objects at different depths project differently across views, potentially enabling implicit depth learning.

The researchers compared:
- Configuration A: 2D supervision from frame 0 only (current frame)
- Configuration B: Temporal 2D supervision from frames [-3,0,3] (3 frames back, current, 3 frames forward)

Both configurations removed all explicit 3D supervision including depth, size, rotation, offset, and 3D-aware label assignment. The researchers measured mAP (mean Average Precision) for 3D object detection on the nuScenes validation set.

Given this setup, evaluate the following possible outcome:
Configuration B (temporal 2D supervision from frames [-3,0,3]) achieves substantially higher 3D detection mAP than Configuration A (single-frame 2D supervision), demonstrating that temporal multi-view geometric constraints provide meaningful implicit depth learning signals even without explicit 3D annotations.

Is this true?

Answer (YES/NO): YES